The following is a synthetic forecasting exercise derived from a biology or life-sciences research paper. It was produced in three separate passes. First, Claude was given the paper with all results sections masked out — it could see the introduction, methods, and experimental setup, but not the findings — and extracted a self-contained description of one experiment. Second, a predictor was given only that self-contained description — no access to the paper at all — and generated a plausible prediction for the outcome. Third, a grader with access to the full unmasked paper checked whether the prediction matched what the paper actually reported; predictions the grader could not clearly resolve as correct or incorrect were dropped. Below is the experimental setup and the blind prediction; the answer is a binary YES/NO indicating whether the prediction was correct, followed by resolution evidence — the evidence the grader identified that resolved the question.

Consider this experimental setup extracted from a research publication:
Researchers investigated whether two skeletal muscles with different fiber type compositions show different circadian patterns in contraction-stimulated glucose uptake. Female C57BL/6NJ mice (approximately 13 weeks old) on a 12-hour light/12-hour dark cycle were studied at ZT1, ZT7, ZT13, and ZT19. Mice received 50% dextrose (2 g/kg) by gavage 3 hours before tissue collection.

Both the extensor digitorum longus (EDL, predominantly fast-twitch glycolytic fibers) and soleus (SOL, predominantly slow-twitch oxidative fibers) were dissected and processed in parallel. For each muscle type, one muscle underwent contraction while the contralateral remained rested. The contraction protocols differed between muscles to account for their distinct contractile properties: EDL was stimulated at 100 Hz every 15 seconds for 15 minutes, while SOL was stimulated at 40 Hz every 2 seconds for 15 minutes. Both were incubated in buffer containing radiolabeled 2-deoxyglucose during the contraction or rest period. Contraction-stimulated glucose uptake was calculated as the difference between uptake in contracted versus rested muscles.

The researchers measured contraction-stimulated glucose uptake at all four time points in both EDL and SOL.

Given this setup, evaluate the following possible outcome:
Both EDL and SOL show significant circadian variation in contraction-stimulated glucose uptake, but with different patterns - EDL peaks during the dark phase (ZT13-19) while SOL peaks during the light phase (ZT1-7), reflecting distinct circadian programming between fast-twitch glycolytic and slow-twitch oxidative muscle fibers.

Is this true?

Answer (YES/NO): NO